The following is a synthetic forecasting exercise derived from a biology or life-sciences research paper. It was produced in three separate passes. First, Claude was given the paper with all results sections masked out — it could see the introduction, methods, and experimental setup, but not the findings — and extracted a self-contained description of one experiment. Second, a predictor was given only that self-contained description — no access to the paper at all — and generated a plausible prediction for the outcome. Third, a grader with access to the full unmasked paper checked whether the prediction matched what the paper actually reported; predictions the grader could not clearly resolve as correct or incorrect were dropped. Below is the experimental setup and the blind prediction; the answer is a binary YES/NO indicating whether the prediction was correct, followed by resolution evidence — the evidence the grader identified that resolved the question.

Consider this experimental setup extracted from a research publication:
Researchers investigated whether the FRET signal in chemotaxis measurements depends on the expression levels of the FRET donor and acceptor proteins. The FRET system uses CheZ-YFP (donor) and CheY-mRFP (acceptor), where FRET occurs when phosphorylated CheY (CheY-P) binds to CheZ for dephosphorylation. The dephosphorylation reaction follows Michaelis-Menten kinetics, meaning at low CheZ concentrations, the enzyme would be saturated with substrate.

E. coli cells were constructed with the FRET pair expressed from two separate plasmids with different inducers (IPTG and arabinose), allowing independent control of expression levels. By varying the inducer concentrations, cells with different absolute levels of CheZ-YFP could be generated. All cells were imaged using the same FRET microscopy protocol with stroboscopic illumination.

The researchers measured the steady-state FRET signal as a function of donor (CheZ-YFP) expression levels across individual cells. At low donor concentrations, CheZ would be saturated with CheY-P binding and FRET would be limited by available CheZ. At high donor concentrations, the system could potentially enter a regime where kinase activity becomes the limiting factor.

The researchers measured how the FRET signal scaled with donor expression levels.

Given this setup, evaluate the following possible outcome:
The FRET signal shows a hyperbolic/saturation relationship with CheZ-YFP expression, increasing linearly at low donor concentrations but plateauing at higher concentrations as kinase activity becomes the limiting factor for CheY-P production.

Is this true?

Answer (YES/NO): YES